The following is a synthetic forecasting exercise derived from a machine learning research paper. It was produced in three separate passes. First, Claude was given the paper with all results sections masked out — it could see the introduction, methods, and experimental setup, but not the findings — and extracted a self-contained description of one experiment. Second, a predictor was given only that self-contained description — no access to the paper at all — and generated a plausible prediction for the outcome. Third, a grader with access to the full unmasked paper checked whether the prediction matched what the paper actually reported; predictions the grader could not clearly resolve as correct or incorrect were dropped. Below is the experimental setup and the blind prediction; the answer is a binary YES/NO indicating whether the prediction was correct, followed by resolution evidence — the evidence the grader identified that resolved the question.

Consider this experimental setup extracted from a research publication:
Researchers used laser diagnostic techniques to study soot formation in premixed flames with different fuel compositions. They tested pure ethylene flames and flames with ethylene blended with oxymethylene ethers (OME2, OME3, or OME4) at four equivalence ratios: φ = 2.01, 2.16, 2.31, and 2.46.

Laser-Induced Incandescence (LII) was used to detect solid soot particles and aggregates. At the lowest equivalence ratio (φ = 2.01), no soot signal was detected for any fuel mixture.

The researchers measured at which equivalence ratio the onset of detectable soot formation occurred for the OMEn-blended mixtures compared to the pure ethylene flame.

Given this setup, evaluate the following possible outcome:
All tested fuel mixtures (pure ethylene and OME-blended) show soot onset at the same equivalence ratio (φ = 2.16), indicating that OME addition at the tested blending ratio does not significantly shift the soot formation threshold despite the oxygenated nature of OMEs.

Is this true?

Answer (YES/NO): YES